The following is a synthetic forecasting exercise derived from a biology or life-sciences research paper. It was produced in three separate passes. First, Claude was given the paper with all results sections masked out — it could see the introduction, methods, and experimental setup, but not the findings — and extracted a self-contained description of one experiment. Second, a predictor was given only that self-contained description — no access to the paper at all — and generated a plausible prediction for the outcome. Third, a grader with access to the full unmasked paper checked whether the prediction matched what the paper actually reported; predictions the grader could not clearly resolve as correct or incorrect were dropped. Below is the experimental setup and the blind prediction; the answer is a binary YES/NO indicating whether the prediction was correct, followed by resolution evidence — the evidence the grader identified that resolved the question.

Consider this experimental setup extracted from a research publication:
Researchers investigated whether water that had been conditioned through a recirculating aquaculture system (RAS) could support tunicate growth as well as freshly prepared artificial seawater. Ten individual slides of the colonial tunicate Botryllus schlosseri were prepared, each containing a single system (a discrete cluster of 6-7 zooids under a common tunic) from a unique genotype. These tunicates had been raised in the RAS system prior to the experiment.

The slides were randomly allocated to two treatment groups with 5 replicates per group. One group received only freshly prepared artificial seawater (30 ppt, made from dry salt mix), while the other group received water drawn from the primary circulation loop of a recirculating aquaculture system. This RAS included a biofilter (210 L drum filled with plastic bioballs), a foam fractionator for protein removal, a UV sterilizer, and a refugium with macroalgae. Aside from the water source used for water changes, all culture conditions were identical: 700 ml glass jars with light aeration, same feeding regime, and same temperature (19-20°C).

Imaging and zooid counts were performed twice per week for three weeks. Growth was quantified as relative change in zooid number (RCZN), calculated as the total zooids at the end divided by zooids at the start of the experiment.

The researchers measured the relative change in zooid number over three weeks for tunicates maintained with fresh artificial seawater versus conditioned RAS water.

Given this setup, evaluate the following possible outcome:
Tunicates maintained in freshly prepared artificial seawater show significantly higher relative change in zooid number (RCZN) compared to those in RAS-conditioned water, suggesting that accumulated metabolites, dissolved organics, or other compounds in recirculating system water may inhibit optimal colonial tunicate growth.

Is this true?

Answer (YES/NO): NO